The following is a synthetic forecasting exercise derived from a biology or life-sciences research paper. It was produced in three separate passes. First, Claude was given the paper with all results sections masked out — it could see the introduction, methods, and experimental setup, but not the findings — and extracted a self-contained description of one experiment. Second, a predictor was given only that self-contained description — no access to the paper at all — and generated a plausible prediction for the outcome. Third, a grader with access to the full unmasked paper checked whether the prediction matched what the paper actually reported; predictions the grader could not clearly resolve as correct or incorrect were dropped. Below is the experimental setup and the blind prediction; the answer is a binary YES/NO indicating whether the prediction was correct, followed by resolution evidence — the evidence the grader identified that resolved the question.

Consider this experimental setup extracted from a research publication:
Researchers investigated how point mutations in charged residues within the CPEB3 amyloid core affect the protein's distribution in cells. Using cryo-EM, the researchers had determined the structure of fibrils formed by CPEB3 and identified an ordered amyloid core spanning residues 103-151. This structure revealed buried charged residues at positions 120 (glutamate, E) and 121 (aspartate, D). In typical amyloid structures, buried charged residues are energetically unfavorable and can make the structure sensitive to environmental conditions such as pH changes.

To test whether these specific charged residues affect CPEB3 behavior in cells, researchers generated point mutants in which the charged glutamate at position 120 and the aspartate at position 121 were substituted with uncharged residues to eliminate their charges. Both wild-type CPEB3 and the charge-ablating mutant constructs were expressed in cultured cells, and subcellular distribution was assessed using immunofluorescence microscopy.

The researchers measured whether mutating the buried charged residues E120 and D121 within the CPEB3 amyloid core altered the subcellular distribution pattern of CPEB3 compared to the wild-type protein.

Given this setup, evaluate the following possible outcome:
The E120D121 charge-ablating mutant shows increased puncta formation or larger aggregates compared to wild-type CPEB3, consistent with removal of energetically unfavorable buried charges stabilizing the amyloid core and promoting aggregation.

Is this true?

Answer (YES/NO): NO